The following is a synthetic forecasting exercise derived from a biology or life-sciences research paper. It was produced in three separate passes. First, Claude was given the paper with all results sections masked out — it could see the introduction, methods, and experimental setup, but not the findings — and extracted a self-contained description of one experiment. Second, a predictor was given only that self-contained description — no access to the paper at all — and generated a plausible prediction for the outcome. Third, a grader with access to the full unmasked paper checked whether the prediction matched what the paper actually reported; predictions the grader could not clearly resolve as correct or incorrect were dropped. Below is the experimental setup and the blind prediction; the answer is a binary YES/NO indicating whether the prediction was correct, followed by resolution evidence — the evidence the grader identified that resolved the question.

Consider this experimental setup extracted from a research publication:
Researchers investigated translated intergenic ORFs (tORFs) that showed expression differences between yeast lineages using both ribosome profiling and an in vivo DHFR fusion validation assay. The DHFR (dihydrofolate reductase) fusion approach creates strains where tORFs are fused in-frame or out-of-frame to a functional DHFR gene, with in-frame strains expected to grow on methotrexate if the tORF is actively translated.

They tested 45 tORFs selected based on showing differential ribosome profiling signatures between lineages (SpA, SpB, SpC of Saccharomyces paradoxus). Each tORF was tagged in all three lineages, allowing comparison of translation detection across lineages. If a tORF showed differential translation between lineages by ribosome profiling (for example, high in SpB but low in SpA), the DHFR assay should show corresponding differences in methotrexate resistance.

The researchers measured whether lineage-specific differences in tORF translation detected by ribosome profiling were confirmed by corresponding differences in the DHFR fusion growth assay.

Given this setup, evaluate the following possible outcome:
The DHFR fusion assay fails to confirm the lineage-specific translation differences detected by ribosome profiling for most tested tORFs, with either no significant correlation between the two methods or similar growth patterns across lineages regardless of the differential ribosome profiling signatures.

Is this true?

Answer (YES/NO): NO